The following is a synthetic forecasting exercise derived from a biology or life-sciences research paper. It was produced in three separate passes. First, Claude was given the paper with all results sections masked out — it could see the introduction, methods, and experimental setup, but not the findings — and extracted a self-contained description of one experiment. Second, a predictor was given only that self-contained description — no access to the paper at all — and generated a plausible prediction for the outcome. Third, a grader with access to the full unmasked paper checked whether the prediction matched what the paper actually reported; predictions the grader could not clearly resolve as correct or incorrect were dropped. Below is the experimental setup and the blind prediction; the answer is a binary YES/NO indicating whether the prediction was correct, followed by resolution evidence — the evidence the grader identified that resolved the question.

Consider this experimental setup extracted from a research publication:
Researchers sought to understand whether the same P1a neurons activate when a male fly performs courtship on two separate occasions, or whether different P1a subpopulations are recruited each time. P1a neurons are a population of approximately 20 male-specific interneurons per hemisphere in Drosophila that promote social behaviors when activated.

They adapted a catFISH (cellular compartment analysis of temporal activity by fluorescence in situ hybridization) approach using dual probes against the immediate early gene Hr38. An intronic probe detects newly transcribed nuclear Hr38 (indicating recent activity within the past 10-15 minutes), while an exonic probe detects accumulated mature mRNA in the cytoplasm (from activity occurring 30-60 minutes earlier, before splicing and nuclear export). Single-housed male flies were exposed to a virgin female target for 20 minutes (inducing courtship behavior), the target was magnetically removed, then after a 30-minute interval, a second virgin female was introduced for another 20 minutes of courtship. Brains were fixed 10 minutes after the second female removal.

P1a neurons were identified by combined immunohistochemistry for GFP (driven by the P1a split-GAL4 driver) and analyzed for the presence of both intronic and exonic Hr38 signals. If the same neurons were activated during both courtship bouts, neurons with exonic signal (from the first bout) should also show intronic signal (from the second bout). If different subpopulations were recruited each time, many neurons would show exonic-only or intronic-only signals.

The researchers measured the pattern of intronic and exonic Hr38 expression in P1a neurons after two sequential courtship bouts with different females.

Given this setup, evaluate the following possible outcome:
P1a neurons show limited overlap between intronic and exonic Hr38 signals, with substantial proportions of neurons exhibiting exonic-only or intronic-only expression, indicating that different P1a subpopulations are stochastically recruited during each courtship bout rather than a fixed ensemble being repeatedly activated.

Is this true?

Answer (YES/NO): NO